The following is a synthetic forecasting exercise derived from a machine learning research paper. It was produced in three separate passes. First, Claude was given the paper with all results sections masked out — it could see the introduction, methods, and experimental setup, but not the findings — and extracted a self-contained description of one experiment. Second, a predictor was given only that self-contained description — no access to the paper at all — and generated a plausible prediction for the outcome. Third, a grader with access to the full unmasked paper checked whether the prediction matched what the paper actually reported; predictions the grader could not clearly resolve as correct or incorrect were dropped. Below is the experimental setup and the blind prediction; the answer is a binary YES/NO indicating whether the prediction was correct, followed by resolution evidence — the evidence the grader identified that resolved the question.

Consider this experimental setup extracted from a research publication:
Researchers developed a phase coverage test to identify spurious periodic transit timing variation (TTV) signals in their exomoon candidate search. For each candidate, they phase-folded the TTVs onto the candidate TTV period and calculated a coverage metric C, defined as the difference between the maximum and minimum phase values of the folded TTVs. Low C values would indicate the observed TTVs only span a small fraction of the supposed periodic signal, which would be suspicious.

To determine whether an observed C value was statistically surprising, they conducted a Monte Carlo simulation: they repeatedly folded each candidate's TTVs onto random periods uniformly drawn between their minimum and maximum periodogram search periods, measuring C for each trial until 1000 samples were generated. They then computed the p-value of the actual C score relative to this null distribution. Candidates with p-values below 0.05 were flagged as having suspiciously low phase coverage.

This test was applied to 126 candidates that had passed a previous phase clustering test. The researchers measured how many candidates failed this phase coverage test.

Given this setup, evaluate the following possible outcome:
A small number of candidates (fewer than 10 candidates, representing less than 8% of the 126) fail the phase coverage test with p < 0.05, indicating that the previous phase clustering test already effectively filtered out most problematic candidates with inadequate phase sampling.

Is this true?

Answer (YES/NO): YES